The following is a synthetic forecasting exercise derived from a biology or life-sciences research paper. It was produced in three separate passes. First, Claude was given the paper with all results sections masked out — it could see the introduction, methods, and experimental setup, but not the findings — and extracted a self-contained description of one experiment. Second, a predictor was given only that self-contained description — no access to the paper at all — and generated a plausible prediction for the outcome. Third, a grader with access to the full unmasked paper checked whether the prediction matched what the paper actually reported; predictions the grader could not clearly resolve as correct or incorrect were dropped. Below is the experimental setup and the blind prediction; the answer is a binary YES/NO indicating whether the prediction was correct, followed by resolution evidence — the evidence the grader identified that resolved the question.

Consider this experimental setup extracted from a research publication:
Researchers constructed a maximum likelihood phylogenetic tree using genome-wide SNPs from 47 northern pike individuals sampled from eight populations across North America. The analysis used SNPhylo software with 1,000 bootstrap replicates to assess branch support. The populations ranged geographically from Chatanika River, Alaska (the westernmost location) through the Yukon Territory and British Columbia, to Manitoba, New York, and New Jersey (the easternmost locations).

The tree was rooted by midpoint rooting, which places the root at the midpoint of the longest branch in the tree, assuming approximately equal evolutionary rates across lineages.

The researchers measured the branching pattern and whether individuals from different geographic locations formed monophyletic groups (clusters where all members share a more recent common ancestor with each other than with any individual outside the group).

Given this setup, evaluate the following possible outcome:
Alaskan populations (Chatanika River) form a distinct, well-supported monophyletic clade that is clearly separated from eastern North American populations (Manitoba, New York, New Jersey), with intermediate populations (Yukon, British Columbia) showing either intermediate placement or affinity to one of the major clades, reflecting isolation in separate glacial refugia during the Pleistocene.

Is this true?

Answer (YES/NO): NO